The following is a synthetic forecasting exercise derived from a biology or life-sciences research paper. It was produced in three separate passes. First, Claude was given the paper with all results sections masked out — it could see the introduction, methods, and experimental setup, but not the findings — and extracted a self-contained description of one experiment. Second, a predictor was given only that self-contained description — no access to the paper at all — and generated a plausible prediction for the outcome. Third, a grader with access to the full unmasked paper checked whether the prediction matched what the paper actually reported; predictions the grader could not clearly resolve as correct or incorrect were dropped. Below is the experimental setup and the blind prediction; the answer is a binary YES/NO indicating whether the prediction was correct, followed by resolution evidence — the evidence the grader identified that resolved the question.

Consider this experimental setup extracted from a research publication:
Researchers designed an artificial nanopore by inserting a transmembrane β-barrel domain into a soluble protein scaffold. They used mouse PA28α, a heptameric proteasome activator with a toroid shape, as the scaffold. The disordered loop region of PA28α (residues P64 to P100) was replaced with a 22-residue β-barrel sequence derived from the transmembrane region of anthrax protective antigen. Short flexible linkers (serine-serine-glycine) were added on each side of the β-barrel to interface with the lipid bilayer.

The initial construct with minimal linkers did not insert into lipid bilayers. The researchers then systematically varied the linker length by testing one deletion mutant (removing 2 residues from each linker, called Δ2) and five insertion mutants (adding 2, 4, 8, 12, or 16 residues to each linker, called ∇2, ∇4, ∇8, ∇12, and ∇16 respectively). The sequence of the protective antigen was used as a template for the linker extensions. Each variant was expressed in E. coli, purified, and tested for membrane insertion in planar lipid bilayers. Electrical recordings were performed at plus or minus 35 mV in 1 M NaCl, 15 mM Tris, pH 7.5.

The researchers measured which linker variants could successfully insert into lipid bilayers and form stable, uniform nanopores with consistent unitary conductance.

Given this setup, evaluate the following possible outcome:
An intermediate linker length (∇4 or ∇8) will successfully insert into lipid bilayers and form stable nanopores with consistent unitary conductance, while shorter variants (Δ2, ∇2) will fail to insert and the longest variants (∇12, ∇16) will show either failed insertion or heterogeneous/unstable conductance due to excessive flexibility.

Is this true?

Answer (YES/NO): NO